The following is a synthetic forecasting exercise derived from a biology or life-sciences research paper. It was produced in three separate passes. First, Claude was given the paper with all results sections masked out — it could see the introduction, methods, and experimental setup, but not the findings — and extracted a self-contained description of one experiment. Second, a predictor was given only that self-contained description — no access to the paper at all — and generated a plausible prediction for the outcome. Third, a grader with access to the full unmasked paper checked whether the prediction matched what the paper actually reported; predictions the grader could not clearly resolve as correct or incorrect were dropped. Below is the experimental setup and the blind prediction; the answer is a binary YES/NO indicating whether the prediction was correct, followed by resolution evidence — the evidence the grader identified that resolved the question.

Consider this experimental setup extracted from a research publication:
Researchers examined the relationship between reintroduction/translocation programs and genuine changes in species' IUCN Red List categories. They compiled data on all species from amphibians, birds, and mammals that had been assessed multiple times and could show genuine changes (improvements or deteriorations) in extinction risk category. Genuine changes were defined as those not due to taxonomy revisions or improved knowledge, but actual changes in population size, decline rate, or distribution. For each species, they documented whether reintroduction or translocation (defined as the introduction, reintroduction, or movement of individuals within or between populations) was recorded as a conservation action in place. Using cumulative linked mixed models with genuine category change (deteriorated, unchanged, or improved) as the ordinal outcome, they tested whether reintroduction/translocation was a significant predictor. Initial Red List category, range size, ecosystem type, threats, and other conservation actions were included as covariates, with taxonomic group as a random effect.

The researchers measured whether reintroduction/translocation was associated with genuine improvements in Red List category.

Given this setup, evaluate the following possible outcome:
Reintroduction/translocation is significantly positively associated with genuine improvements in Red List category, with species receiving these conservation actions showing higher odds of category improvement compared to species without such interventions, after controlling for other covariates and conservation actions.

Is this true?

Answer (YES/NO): YES